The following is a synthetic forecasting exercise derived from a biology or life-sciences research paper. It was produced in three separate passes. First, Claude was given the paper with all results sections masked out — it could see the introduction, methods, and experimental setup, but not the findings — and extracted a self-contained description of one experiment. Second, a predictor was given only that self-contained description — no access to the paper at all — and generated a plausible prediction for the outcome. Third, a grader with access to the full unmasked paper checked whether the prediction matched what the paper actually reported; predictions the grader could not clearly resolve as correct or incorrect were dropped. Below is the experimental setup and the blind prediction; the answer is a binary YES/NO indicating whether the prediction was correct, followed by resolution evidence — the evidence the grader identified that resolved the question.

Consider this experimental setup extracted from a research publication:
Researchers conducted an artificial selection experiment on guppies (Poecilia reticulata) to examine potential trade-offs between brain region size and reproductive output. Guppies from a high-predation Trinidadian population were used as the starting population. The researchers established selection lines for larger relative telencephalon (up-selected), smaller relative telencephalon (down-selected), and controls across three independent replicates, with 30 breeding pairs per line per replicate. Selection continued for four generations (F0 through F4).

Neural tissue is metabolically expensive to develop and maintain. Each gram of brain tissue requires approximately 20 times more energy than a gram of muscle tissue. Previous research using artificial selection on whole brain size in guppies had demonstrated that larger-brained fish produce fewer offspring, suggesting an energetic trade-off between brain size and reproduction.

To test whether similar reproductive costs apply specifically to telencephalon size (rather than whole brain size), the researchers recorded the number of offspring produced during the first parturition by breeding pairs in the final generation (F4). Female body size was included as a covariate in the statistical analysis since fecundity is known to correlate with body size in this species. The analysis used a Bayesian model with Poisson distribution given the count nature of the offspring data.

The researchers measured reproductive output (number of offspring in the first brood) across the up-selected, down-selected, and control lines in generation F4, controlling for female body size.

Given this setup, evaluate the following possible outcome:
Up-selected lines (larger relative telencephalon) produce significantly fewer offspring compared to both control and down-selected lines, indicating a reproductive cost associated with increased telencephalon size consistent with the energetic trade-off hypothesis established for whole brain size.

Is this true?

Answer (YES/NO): NO